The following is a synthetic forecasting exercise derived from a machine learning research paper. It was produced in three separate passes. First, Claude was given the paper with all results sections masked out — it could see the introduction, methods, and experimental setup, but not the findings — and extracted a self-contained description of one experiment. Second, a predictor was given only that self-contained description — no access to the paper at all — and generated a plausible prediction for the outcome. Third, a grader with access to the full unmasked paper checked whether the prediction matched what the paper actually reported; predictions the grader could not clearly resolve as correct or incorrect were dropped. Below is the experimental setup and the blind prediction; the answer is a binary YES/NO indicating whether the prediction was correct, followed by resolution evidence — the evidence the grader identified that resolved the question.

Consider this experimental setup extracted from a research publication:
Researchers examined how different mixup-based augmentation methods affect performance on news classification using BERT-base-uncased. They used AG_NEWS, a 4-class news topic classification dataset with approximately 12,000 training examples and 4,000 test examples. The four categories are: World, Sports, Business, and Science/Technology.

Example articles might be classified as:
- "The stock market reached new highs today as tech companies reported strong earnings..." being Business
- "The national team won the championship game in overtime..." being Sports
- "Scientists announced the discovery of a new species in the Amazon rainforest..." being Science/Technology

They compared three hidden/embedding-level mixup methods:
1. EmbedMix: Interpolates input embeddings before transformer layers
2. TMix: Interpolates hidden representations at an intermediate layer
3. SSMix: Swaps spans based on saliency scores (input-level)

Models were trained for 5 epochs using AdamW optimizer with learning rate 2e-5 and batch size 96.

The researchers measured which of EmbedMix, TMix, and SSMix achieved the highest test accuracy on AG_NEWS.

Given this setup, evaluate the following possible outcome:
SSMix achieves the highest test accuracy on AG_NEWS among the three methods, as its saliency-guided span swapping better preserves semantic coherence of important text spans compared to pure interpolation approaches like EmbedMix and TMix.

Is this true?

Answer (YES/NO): NO